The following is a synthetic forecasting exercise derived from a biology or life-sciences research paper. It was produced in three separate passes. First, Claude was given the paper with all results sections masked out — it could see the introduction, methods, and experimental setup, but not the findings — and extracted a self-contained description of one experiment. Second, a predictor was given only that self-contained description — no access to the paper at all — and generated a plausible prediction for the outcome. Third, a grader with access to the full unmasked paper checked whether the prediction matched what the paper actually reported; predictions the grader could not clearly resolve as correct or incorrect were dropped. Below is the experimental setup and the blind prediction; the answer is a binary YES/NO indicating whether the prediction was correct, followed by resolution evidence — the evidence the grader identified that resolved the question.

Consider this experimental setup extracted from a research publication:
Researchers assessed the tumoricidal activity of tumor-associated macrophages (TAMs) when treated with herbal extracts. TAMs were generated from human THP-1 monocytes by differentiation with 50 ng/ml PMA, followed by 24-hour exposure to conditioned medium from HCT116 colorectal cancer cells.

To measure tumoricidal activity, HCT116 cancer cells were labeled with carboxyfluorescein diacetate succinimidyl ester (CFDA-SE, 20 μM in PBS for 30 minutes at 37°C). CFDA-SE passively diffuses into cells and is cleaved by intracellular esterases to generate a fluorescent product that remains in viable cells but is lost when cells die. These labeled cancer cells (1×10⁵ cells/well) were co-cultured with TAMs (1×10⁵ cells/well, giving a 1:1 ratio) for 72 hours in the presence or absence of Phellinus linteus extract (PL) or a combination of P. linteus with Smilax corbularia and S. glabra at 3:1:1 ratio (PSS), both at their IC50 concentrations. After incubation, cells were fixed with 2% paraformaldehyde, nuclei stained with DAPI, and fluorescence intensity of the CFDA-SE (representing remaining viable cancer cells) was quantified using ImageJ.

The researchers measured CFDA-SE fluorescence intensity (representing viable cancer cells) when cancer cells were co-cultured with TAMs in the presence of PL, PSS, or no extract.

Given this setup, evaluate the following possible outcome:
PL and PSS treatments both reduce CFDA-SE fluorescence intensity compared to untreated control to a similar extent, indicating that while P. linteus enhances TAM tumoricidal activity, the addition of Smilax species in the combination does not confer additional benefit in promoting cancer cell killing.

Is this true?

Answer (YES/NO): NO